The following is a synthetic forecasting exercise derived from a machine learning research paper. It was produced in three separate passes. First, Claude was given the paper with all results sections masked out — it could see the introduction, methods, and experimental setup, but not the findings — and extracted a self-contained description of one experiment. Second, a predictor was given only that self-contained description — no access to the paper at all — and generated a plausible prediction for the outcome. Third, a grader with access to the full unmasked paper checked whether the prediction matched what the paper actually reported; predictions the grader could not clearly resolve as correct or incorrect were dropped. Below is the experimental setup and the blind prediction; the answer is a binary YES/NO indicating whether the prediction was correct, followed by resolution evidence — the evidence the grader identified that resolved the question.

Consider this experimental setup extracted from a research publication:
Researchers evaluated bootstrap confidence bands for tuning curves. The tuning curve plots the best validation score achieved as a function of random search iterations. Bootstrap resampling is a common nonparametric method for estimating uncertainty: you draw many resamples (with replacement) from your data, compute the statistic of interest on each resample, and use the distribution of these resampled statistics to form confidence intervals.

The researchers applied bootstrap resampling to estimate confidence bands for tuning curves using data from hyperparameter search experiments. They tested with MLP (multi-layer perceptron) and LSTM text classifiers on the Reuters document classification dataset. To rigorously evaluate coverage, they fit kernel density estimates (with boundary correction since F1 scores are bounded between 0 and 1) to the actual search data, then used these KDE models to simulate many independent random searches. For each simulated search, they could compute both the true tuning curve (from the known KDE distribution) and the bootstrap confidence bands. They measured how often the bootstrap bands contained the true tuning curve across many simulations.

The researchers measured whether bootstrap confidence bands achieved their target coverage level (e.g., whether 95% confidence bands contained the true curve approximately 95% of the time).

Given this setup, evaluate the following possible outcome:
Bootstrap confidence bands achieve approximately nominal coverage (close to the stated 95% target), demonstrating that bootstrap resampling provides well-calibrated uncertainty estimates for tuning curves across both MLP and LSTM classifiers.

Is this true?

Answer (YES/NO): NO